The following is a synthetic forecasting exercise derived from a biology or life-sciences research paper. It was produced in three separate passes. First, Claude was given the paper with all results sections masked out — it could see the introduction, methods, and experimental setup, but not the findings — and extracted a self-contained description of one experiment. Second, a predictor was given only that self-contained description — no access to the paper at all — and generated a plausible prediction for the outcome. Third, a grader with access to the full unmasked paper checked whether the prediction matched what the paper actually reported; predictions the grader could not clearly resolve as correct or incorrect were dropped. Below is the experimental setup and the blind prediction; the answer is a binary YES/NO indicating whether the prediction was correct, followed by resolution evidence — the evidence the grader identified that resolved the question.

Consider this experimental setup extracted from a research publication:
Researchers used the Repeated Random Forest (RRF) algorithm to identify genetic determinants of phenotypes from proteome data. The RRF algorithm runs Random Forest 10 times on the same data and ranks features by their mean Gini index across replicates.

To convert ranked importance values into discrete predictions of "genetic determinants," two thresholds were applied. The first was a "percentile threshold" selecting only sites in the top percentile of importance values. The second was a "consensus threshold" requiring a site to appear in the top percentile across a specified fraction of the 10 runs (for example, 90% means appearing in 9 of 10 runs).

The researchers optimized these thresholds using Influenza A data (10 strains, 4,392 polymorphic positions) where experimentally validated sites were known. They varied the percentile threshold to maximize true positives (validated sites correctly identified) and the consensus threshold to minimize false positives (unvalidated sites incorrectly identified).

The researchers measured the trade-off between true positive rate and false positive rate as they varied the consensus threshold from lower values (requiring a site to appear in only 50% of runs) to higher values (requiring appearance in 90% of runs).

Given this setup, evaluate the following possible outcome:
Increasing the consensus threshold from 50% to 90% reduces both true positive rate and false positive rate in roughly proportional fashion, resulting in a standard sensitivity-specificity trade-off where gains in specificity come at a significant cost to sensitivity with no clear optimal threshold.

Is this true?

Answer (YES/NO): NO